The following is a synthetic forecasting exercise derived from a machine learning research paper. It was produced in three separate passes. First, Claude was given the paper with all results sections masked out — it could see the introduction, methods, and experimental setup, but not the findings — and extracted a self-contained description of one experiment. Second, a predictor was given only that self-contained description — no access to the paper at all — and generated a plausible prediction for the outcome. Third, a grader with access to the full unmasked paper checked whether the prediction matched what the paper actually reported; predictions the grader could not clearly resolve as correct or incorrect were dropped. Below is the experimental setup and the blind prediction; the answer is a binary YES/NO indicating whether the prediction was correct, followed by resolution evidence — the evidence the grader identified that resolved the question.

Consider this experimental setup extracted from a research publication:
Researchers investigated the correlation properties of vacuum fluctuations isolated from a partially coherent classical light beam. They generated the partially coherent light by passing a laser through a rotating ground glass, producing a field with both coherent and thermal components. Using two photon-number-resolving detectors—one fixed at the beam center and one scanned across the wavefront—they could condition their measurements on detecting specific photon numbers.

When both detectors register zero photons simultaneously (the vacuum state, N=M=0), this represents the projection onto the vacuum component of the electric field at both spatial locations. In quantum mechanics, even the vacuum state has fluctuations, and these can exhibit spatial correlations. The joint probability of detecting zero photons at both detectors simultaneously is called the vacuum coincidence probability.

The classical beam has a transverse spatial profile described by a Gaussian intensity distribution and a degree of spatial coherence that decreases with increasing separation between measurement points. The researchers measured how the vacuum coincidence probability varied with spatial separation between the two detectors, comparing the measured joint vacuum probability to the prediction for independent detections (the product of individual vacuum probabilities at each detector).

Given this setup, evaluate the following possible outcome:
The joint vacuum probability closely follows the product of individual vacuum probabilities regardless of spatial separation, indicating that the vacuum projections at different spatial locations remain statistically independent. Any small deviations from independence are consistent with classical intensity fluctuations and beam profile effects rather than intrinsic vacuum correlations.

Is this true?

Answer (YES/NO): NO